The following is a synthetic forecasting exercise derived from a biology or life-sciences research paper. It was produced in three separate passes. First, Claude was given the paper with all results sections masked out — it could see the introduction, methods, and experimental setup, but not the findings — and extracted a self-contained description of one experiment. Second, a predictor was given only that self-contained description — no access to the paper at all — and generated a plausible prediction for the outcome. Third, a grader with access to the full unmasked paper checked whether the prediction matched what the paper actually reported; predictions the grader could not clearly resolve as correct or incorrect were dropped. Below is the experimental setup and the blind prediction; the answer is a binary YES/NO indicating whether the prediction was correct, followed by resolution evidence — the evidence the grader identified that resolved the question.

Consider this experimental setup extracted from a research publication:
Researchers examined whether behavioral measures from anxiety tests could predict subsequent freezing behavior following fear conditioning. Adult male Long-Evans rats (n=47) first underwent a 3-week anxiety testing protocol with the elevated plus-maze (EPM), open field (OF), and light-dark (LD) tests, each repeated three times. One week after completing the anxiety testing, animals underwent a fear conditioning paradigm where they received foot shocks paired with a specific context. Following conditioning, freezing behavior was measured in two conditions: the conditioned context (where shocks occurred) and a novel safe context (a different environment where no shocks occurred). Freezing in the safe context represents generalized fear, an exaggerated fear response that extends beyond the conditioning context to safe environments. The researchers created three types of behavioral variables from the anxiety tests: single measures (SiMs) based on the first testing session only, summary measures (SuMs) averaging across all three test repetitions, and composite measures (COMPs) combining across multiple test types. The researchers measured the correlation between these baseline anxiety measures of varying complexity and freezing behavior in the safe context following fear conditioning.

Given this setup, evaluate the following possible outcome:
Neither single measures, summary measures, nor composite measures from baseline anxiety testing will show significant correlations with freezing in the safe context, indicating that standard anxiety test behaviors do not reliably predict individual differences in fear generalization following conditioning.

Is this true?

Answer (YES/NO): NO